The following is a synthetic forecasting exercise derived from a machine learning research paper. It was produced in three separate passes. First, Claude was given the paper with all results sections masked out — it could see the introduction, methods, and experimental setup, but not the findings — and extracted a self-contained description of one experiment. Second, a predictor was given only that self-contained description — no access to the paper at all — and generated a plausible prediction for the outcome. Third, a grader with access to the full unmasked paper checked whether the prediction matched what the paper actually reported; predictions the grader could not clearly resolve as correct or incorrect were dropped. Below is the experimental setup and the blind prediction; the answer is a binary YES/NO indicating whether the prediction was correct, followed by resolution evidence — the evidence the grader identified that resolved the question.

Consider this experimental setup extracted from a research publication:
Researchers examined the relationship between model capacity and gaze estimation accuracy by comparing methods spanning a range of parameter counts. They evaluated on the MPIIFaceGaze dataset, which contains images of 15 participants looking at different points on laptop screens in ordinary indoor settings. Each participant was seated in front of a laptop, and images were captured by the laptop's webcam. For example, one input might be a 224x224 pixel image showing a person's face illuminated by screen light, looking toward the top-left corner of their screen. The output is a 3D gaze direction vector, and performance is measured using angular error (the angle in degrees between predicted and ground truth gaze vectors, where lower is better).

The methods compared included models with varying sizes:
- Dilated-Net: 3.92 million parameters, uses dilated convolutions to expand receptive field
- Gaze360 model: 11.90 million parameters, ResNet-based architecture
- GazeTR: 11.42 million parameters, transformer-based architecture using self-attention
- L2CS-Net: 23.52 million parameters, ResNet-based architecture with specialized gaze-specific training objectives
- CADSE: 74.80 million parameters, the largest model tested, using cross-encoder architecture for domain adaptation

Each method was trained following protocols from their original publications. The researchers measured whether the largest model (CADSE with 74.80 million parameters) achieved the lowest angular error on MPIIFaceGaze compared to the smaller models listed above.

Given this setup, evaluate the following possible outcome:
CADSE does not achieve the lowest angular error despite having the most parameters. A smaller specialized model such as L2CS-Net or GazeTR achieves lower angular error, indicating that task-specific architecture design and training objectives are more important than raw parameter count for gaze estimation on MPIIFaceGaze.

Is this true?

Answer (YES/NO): YES